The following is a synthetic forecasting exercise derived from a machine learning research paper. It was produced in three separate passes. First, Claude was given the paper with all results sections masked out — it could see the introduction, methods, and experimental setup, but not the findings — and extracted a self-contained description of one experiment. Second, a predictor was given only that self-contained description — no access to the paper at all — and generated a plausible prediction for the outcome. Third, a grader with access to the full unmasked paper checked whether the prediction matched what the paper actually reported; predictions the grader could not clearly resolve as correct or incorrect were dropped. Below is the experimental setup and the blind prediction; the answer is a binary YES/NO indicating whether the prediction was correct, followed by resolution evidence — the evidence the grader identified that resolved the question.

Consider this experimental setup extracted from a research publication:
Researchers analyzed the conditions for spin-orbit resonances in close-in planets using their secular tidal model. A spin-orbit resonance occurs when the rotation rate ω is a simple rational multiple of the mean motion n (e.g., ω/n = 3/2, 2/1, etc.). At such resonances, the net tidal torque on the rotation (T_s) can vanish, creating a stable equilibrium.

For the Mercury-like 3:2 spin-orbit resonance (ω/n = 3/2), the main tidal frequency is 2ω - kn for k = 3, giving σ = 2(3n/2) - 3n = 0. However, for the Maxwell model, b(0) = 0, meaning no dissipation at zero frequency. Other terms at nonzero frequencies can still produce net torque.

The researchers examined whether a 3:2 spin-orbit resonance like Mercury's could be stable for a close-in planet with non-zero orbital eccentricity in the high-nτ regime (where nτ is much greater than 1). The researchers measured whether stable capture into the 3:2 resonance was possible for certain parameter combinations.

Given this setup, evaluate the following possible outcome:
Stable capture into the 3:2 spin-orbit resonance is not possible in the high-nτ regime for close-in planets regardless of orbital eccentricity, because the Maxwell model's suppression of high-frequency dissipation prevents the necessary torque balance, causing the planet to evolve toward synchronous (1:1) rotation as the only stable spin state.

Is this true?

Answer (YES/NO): NO